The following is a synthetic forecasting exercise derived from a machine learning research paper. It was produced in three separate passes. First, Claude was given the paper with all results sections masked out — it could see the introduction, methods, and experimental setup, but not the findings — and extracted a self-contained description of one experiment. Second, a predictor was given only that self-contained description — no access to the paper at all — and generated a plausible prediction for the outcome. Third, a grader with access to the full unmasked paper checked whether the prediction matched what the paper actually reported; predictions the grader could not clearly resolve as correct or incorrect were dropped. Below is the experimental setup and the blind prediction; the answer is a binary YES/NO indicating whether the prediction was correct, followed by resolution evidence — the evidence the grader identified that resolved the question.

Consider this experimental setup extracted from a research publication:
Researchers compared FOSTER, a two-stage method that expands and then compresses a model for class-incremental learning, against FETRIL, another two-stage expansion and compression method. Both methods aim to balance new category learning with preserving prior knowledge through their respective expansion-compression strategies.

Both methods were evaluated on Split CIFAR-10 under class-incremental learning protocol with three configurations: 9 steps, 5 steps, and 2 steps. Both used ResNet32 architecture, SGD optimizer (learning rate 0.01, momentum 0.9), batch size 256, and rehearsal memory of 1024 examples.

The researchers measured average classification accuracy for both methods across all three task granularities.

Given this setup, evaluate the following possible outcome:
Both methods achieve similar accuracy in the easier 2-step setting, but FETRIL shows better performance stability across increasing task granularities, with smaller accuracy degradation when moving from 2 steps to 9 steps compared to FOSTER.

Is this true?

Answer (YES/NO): NO